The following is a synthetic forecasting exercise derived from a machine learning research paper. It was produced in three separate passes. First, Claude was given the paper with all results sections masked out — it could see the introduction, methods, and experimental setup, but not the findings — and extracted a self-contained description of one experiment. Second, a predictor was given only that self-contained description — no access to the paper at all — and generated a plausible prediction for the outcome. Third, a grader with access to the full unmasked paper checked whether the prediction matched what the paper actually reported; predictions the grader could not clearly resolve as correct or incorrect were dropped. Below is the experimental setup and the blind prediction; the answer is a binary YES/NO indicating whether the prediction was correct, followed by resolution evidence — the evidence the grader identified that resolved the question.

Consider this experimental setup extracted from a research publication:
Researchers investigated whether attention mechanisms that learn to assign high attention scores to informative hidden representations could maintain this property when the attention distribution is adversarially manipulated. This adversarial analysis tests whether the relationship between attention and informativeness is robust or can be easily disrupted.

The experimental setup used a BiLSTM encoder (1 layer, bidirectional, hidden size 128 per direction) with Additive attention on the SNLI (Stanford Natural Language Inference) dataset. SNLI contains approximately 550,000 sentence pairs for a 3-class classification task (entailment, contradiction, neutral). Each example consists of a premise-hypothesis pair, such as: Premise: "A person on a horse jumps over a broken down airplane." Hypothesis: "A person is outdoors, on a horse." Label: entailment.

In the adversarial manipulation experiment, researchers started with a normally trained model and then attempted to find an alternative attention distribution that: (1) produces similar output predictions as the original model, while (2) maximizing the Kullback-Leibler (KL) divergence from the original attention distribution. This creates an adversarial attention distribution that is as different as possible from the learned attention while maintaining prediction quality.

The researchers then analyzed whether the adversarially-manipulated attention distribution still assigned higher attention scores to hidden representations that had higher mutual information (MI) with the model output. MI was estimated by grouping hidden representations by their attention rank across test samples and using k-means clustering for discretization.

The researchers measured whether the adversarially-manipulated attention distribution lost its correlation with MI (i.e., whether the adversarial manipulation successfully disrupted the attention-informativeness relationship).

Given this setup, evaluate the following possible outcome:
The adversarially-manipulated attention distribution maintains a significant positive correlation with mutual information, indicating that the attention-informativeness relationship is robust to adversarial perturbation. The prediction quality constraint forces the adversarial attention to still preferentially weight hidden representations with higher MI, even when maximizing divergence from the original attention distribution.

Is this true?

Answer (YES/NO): YES